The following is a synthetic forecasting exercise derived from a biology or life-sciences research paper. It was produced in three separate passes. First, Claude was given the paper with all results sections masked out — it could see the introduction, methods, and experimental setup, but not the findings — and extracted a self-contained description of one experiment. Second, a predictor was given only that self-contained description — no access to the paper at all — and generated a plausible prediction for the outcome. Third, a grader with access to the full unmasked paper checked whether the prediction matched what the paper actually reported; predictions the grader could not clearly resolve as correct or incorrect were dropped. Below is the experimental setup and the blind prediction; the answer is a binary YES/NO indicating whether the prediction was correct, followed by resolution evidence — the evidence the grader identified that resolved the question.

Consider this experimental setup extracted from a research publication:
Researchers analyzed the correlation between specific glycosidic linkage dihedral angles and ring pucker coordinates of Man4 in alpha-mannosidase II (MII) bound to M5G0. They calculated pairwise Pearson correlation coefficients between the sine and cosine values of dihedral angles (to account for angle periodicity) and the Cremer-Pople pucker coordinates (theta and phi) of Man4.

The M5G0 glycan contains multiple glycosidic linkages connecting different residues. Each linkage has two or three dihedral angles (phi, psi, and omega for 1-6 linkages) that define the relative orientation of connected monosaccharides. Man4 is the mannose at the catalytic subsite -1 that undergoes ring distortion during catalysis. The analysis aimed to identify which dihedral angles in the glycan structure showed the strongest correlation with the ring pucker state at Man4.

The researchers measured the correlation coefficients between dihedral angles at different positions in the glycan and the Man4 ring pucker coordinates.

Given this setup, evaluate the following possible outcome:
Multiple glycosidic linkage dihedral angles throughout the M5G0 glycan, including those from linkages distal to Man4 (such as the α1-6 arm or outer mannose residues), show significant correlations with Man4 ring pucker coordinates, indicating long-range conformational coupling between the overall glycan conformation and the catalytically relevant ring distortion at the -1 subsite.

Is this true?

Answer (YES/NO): NO